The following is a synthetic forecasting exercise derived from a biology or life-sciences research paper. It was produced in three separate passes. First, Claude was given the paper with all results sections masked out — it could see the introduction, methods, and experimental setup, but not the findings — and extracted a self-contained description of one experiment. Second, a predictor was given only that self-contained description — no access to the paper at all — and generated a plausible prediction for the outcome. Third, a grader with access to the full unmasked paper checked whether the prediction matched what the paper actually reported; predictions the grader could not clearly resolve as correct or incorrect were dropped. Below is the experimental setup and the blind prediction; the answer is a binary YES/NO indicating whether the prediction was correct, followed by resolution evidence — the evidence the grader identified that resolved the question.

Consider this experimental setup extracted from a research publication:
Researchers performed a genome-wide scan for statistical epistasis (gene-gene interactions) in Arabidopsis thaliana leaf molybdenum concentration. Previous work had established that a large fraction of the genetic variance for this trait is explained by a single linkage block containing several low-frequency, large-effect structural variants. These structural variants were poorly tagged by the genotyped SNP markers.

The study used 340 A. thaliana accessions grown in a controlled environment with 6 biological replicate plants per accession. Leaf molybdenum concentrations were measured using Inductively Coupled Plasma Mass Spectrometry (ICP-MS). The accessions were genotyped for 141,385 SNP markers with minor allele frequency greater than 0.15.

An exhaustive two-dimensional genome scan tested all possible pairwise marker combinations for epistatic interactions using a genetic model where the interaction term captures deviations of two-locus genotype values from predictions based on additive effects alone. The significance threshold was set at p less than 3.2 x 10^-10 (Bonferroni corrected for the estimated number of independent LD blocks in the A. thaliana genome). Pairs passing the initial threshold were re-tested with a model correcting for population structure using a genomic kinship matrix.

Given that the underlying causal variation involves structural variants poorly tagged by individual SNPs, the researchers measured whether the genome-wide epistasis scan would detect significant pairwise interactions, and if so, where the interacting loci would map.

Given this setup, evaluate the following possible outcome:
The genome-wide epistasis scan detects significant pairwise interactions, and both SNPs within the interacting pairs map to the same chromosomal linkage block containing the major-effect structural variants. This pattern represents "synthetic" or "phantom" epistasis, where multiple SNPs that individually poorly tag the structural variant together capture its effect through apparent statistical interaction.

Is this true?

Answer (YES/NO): NO